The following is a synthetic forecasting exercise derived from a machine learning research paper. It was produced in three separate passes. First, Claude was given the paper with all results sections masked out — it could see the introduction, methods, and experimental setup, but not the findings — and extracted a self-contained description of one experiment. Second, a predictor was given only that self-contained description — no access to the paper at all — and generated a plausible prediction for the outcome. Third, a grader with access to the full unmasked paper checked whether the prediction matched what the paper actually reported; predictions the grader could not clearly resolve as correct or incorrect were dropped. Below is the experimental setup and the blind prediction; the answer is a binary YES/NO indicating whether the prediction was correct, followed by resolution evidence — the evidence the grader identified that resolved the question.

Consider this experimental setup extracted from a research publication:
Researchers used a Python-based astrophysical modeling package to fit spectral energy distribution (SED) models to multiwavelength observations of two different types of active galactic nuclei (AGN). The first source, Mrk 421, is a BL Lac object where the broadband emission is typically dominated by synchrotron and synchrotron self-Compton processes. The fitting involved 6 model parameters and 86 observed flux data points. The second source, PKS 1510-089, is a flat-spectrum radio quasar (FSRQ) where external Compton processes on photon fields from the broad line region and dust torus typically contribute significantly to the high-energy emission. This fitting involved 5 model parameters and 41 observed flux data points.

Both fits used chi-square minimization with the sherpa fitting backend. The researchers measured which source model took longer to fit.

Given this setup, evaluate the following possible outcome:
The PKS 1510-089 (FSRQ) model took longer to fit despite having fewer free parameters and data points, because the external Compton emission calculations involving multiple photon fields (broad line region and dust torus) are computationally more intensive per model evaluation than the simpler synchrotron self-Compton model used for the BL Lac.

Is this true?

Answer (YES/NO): NO